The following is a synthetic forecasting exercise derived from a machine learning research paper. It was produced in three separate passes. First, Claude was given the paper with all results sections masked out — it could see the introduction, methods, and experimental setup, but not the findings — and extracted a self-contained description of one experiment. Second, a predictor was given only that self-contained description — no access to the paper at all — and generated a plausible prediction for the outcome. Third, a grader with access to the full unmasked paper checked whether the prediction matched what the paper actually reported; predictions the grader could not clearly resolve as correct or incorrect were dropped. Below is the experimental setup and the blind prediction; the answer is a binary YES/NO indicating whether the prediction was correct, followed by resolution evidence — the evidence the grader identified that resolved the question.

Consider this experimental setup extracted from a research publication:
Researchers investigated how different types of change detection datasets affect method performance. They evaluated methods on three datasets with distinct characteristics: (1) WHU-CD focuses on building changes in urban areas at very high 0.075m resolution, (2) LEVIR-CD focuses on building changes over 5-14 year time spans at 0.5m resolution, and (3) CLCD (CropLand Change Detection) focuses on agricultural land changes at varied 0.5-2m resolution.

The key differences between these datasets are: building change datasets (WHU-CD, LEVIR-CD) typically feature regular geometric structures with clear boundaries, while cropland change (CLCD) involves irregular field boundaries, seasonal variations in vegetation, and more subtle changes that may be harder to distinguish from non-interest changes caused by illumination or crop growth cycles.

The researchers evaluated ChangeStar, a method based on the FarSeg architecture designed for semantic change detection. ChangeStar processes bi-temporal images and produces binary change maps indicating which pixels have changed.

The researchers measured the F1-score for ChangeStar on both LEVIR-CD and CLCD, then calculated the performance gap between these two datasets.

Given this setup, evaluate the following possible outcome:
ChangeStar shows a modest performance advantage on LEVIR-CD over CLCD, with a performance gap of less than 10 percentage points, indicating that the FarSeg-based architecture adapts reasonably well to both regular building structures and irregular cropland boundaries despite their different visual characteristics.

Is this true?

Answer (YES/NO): NO